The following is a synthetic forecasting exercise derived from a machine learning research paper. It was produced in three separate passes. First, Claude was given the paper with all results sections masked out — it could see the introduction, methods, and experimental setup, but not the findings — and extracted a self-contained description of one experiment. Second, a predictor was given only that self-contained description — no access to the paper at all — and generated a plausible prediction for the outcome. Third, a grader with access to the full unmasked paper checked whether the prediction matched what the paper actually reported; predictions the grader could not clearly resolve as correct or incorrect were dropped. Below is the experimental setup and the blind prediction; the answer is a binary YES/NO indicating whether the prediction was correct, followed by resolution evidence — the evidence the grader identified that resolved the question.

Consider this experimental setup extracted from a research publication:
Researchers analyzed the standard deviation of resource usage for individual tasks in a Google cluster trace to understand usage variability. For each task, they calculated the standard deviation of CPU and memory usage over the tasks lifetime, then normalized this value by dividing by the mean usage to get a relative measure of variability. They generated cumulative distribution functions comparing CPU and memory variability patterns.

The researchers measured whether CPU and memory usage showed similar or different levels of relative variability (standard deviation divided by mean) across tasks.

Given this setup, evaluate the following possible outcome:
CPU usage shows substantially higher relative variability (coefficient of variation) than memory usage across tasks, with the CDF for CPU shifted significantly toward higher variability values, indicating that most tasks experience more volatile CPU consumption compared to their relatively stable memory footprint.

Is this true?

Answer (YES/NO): NO